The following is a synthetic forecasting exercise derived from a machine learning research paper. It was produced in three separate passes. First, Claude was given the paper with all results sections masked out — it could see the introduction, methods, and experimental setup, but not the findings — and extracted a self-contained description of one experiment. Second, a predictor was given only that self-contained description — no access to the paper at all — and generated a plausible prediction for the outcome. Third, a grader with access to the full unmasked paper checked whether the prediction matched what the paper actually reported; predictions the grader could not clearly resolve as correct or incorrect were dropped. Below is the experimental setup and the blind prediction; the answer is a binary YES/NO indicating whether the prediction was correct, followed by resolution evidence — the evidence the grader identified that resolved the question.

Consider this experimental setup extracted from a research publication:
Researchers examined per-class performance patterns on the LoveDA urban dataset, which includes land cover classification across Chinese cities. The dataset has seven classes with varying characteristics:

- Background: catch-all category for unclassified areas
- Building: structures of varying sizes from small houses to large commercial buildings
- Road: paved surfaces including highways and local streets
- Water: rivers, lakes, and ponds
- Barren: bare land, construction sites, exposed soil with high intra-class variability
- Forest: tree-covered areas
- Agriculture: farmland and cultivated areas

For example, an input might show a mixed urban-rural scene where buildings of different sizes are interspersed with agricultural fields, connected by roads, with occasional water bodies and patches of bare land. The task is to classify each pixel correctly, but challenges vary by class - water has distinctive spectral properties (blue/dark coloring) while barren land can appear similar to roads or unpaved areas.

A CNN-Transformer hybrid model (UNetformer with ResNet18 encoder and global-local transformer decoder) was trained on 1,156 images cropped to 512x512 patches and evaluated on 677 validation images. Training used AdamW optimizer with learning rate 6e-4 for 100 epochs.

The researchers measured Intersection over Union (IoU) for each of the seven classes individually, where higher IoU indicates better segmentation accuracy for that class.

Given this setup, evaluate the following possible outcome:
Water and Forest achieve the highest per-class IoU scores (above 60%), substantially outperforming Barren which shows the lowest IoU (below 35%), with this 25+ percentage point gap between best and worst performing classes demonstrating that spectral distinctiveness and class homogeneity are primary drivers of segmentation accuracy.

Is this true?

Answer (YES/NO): NO